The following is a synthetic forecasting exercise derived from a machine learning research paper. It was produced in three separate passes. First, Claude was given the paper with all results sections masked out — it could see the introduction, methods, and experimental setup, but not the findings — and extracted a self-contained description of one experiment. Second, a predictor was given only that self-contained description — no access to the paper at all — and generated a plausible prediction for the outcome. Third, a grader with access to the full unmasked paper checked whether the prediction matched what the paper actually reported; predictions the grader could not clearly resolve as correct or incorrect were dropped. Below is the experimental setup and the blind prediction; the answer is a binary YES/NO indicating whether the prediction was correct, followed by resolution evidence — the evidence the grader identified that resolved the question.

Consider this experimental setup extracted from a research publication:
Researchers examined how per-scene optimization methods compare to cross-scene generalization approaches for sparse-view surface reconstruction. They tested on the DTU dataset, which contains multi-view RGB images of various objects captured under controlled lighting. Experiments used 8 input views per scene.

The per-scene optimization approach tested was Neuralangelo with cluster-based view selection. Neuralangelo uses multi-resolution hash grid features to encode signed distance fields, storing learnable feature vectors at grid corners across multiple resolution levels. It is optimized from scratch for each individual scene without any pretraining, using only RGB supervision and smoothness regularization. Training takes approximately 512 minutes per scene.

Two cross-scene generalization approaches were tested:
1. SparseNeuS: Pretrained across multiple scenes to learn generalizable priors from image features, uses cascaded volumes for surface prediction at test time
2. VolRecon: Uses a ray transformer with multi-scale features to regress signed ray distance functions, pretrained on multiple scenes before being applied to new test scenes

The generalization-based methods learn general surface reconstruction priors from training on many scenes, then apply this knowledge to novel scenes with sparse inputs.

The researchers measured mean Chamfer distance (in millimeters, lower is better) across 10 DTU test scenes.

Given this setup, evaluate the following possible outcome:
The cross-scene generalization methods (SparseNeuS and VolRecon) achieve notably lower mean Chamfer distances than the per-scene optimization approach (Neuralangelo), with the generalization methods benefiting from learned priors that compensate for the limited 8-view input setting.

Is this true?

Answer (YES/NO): NO